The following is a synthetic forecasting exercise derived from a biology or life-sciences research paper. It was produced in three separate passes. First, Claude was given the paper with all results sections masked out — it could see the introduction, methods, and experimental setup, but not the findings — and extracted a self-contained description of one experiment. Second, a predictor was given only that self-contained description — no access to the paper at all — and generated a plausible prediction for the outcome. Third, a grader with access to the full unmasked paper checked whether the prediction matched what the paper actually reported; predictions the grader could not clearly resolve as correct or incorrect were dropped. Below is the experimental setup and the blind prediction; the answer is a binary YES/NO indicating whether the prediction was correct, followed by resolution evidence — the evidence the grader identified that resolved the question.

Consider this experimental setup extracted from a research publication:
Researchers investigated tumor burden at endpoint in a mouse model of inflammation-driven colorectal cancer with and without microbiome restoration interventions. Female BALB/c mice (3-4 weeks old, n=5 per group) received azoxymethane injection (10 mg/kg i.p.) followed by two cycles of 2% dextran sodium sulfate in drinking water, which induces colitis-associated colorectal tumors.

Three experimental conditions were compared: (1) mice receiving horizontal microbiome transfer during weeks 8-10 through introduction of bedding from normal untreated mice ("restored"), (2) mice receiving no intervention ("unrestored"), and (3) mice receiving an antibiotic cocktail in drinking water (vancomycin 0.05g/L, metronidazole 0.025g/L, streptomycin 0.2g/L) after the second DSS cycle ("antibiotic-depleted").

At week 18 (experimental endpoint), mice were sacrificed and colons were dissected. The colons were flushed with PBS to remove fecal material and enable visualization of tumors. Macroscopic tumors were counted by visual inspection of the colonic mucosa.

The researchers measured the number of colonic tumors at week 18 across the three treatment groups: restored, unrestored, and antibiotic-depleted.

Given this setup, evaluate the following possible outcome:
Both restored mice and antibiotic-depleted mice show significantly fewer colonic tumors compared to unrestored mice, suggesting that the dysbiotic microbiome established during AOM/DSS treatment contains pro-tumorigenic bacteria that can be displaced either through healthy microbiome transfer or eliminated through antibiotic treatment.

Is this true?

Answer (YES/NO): NO